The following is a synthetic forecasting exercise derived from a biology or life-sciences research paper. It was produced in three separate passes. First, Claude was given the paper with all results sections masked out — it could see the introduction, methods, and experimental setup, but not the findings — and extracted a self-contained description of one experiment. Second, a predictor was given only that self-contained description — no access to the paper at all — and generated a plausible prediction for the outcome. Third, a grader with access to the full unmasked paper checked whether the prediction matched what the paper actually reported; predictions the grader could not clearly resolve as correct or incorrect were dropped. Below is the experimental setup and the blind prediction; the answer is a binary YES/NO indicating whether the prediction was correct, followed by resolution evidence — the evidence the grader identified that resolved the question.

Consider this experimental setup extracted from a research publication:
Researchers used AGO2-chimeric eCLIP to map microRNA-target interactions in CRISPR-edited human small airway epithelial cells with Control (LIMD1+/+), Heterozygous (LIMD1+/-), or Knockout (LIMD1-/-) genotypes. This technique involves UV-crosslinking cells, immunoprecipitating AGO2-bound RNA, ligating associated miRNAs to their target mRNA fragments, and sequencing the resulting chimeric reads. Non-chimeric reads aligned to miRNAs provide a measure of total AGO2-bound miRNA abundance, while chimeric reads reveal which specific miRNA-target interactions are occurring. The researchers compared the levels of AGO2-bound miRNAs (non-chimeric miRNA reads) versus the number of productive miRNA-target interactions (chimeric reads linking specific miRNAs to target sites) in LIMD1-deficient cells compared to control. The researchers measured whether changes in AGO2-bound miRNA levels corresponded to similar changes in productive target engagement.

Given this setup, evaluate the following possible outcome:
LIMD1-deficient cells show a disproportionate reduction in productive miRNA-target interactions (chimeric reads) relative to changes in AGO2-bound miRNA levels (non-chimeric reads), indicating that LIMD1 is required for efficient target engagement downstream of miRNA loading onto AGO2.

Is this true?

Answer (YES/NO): YES